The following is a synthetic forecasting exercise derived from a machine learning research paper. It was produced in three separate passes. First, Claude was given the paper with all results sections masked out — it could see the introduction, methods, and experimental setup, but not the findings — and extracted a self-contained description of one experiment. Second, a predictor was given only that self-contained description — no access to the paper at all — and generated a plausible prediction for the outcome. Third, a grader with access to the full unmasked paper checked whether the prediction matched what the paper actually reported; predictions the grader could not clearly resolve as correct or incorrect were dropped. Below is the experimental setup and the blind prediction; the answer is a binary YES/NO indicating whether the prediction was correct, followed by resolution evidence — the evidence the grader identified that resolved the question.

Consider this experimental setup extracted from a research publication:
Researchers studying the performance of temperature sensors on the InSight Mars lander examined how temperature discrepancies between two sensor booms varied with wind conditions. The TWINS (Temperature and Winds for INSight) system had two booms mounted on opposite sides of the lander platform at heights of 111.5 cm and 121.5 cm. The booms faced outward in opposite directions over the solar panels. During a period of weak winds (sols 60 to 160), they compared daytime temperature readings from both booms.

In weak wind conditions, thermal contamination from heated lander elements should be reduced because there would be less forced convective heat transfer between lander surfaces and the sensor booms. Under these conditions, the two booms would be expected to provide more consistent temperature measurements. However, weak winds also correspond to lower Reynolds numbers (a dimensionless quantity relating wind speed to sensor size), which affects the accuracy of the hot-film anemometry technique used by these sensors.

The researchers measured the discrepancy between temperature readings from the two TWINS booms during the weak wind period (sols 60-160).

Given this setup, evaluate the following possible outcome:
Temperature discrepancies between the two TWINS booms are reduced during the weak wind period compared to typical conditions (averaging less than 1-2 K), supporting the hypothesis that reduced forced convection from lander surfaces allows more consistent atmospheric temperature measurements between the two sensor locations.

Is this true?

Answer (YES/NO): NO